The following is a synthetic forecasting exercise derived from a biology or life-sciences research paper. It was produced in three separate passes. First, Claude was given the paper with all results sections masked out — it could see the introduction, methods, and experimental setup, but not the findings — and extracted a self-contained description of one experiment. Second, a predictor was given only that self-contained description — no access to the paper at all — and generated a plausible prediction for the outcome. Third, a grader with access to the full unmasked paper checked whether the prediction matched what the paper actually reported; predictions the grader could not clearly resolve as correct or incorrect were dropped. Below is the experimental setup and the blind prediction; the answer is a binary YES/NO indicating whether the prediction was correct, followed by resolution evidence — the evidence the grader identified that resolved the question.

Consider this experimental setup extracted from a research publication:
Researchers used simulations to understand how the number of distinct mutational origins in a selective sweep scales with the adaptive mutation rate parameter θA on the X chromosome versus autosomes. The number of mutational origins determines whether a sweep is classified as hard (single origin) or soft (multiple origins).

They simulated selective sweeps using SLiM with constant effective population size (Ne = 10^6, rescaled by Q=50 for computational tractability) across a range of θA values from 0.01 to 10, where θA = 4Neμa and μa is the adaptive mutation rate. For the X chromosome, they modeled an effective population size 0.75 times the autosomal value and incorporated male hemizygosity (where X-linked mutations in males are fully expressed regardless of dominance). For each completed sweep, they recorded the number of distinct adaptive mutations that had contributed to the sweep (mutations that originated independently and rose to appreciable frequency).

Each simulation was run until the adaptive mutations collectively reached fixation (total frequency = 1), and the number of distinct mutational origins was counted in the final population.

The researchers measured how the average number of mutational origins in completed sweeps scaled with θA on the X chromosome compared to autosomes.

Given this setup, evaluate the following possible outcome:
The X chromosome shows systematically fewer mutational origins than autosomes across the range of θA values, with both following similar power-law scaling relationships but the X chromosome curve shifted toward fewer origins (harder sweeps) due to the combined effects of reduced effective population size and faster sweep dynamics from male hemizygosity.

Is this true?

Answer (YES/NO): NO